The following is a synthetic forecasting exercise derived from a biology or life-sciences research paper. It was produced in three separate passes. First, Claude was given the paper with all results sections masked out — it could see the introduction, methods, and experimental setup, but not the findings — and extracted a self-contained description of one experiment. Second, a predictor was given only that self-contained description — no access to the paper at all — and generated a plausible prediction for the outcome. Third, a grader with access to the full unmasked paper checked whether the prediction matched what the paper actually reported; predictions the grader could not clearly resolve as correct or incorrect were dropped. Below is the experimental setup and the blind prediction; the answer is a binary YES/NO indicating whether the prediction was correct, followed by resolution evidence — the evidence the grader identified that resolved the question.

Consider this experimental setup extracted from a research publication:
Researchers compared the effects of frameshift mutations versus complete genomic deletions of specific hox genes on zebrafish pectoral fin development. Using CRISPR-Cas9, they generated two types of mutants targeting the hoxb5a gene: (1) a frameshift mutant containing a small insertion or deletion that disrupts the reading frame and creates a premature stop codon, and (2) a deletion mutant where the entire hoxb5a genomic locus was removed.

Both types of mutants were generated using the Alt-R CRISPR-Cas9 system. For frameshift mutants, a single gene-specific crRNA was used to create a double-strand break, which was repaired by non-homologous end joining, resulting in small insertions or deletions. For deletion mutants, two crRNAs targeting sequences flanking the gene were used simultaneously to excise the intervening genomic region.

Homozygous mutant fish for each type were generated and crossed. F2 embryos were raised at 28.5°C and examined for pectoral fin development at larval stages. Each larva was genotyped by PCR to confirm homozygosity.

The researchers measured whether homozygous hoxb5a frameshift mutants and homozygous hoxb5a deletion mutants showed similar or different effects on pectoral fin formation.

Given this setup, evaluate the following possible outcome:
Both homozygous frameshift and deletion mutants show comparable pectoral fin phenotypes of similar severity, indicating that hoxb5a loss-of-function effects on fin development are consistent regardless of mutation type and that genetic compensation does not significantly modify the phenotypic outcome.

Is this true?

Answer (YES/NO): NO